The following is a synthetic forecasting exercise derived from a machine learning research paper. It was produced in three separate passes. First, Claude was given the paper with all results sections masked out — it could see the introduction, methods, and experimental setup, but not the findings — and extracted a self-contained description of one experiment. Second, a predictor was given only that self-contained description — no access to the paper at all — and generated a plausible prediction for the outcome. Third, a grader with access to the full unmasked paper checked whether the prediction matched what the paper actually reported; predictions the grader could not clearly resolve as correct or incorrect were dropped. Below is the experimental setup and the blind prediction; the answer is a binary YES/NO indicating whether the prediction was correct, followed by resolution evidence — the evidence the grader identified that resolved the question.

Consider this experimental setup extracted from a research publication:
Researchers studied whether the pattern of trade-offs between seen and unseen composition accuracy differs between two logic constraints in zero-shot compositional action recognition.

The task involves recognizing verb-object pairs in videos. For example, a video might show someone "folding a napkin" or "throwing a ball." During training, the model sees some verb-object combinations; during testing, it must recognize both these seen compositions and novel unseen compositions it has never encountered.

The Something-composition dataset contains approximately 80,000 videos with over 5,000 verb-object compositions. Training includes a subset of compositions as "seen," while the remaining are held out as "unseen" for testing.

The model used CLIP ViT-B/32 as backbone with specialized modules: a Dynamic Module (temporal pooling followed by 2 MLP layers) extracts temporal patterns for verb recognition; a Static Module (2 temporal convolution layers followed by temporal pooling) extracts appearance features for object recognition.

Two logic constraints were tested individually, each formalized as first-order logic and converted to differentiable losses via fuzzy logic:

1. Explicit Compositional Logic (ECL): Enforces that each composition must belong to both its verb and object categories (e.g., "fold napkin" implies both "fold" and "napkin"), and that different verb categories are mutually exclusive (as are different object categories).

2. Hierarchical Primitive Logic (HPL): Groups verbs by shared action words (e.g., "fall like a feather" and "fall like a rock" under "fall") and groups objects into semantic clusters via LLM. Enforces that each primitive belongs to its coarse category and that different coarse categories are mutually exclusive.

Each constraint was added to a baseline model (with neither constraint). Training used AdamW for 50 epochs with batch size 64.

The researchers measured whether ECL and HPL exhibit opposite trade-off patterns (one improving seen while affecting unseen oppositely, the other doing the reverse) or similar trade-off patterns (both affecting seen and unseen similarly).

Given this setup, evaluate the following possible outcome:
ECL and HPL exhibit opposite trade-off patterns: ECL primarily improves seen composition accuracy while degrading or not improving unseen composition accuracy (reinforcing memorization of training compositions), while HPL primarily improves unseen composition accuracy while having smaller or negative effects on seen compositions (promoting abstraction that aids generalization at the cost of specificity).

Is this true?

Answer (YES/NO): NO